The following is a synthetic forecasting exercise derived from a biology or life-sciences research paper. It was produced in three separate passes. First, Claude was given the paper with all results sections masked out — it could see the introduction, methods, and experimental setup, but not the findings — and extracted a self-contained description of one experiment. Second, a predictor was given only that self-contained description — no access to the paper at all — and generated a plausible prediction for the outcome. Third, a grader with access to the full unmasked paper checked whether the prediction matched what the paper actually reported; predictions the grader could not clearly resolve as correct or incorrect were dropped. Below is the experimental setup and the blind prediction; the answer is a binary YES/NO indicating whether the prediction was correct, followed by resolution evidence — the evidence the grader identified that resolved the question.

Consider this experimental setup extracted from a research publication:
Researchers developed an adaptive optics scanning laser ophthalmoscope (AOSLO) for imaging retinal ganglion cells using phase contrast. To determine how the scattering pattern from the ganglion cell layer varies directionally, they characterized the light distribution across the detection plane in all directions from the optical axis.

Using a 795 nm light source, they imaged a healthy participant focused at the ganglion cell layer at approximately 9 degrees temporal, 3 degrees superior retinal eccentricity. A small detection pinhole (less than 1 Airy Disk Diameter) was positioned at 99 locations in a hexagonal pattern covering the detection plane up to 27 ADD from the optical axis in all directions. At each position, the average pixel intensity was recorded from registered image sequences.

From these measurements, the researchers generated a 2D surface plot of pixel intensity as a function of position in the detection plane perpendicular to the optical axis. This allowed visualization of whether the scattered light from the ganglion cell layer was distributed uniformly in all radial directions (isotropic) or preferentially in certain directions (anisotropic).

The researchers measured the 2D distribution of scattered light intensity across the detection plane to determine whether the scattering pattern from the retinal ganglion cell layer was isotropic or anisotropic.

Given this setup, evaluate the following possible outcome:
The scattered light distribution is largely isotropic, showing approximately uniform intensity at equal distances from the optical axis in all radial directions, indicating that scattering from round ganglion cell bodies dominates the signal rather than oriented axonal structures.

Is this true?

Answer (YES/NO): YES